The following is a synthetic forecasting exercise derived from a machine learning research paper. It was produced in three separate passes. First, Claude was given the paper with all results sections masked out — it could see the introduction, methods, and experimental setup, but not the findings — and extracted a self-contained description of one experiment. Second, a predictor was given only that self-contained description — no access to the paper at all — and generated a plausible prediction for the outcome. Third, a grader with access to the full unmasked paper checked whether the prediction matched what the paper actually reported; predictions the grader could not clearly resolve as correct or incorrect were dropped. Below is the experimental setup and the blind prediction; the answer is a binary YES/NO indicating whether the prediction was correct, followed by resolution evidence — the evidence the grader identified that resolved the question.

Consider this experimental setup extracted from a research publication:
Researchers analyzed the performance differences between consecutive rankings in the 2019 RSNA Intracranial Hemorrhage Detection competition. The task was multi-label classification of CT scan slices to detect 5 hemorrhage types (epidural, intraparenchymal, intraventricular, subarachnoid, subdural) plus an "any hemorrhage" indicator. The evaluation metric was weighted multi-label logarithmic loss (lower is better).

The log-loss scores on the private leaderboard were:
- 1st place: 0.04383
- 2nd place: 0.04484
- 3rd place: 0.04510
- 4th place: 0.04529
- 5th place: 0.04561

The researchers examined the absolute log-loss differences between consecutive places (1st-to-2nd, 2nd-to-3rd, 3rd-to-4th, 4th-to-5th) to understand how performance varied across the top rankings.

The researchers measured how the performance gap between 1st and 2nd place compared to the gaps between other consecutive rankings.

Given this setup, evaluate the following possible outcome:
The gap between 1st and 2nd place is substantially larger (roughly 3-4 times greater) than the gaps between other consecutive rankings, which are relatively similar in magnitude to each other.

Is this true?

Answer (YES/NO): YES